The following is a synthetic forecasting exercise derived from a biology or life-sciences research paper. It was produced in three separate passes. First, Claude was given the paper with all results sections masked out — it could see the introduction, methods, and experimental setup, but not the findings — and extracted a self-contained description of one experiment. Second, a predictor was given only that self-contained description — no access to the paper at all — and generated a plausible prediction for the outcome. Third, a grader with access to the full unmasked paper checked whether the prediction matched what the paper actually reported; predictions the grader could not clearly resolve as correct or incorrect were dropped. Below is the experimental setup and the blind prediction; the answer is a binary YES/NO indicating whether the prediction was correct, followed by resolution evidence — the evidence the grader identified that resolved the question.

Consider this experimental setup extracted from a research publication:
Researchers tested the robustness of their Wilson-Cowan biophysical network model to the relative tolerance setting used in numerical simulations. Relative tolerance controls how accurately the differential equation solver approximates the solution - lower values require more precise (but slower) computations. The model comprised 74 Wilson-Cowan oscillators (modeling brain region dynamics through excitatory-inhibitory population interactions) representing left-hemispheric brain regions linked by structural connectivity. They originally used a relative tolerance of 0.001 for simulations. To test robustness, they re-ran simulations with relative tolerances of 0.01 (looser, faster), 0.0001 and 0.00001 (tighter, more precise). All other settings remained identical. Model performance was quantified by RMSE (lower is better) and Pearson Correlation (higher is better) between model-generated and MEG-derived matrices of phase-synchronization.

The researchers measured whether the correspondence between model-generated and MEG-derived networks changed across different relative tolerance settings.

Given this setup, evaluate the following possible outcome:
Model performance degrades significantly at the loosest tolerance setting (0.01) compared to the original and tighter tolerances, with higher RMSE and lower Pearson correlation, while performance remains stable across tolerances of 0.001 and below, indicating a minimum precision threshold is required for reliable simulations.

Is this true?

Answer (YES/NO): NO